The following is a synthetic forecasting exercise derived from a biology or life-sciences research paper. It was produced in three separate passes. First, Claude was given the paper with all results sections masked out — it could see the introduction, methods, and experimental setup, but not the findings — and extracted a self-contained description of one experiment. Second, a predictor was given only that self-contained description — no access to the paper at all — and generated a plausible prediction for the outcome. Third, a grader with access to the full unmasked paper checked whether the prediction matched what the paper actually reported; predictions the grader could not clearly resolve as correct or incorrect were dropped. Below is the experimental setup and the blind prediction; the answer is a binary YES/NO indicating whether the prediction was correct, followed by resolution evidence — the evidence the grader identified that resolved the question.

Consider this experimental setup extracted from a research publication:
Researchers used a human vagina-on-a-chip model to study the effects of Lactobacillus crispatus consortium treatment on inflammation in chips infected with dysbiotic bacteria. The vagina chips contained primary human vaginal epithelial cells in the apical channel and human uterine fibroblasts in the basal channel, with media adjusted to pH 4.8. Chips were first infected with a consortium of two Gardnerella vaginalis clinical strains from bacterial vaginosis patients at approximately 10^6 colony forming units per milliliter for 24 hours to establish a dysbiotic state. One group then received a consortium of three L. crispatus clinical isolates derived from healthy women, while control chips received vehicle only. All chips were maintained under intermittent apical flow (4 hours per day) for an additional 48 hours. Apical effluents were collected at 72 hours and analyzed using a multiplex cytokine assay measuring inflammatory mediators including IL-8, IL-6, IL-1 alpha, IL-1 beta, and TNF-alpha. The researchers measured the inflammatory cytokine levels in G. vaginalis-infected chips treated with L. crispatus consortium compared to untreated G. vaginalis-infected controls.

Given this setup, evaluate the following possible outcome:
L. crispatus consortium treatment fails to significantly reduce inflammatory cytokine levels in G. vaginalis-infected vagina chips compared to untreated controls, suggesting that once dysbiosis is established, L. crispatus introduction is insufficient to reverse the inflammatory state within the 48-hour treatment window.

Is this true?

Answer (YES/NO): NO